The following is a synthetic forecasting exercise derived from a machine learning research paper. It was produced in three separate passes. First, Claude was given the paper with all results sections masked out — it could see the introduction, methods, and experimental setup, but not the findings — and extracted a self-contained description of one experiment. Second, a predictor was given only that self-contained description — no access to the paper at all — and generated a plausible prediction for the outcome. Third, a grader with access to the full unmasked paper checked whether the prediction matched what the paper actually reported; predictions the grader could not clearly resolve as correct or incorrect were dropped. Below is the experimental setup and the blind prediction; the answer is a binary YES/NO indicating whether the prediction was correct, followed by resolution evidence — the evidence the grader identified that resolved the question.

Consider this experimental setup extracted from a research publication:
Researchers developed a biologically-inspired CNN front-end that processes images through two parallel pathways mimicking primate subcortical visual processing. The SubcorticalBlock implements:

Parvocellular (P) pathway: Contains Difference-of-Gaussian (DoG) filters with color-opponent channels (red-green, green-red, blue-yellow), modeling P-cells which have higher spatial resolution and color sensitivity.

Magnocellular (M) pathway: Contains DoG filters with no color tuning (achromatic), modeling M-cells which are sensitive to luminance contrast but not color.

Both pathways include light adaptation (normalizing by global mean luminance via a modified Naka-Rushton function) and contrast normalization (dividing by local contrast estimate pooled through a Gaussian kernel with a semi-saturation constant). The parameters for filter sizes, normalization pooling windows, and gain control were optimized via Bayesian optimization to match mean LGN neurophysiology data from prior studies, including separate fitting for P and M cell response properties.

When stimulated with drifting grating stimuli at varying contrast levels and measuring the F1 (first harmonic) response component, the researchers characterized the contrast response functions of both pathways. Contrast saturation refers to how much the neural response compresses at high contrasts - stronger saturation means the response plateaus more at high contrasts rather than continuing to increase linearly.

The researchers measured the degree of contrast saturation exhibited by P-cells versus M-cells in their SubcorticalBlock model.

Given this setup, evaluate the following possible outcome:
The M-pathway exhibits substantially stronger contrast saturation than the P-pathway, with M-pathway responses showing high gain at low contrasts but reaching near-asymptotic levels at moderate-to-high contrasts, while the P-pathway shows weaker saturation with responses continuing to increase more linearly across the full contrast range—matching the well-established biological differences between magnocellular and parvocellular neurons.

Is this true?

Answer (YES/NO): YES